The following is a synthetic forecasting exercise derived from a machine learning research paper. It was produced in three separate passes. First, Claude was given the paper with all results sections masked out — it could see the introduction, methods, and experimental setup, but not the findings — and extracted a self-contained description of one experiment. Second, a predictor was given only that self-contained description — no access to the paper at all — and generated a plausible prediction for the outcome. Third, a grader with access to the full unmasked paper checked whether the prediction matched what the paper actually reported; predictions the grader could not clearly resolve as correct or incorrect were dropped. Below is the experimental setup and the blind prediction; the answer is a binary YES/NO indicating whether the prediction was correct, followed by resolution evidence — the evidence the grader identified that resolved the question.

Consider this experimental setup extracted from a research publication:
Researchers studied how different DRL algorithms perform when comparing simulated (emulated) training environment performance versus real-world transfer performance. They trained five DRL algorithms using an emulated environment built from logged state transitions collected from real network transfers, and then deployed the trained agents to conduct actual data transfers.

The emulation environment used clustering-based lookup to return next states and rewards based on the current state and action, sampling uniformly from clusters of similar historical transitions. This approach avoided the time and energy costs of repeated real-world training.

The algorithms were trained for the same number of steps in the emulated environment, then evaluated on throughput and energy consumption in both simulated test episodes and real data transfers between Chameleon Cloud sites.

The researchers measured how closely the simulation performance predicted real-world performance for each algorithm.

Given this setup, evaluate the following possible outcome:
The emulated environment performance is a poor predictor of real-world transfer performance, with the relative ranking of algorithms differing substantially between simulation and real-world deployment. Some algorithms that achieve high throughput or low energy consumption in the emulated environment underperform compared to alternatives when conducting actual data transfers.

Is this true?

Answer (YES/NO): NO